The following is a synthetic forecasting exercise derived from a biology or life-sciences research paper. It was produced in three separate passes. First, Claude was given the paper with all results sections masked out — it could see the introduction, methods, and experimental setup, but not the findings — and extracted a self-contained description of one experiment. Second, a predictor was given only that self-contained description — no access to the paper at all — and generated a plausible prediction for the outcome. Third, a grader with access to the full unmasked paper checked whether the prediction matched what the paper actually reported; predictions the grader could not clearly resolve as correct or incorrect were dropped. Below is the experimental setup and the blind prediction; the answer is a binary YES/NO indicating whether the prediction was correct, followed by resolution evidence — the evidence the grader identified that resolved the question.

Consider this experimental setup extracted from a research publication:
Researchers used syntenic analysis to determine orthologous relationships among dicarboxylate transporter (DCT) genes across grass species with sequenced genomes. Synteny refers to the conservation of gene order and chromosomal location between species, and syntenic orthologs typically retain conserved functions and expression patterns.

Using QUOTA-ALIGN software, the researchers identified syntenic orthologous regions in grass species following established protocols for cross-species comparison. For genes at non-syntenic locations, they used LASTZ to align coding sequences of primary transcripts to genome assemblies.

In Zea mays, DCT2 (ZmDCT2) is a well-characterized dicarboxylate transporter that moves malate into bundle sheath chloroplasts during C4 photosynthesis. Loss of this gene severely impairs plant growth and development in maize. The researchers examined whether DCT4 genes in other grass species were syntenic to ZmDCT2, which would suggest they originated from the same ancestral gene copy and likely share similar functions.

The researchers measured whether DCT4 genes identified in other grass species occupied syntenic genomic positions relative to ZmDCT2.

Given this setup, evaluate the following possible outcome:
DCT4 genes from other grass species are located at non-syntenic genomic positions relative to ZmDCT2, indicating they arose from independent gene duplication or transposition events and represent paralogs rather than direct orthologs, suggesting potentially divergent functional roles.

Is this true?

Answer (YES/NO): YES